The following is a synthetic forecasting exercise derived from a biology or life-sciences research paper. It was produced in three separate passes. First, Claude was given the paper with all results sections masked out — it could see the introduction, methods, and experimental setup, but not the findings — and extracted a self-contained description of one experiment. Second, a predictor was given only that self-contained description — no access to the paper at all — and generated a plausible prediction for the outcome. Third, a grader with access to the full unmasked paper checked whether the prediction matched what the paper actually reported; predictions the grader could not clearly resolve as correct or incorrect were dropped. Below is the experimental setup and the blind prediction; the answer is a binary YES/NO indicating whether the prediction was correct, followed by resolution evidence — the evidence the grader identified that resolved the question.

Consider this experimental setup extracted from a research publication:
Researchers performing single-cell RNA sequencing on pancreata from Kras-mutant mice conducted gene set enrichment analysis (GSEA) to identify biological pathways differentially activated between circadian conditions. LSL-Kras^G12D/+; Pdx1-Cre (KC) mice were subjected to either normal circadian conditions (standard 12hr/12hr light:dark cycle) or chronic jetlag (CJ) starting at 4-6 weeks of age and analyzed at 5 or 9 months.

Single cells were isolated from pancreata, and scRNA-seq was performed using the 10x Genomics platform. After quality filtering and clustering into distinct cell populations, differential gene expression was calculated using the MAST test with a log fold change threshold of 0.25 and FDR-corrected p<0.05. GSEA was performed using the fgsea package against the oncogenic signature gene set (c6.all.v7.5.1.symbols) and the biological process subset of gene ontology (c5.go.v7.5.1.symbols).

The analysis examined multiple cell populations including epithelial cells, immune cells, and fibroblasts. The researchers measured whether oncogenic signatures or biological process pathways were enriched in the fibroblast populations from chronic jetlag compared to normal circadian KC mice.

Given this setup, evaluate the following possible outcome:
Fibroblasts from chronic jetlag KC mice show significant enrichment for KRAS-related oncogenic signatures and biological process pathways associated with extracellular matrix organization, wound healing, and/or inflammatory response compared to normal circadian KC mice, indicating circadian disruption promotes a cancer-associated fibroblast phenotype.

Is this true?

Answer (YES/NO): NO